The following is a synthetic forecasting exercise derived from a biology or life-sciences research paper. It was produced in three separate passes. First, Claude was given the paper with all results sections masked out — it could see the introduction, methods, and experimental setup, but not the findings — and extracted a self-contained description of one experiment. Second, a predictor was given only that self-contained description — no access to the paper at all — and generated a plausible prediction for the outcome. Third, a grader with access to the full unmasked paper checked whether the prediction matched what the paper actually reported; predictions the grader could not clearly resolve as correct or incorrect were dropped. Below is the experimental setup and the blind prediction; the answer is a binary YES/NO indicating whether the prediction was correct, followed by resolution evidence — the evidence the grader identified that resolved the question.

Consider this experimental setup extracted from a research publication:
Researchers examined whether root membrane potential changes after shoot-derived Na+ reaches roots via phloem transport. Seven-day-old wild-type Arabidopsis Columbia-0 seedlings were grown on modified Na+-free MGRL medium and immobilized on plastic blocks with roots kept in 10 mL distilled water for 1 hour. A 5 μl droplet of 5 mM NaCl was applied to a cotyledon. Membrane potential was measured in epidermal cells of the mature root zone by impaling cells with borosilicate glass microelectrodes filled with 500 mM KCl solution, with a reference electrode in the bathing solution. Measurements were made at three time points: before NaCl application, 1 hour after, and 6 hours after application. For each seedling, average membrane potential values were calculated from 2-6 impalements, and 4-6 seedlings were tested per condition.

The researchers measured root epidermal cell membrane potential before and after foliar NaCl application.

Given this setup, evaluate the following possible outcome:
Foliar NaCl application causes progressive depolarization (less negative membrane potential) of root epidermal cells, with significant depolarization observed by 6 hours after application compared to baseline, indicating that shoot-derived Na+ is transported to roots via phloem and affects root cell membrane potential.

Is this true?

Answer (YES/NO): NO